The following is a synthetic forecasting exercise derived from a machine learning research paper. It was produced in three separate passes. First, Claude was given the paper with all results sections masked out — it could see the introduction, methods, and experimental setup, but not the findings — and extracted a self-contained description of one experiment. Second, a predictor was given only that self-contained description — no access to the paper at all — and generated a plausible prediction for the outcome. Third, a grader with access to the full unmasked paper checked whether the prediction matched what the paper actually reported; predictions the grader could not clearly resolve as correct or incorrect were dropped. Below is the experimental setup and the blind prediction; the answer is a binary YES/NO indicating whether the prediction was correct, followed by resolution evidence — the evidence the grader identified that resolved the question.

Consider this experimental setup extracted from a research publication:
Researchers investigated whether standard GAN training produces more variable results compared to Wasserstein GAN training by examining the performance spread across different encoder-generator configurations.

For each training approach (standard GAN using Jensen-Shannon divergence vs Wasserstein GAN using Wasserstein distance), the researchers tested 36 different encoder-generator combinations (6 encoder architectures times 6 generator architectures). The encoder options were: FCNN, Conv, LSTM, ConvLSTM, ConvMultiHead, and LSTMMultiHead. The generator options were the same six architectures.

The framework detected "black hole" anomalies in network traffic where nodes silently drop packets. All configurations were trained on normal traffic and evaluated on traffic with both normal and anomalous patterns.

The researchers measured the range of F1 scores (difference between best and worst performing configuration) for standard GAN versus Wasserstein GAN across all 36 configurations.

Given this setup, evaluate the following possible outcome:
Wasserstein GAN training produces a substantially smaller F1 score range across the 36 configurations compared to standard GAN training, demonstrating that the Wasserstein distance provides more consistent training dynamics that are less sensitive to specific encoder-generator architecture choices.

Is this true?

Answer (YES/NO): YES